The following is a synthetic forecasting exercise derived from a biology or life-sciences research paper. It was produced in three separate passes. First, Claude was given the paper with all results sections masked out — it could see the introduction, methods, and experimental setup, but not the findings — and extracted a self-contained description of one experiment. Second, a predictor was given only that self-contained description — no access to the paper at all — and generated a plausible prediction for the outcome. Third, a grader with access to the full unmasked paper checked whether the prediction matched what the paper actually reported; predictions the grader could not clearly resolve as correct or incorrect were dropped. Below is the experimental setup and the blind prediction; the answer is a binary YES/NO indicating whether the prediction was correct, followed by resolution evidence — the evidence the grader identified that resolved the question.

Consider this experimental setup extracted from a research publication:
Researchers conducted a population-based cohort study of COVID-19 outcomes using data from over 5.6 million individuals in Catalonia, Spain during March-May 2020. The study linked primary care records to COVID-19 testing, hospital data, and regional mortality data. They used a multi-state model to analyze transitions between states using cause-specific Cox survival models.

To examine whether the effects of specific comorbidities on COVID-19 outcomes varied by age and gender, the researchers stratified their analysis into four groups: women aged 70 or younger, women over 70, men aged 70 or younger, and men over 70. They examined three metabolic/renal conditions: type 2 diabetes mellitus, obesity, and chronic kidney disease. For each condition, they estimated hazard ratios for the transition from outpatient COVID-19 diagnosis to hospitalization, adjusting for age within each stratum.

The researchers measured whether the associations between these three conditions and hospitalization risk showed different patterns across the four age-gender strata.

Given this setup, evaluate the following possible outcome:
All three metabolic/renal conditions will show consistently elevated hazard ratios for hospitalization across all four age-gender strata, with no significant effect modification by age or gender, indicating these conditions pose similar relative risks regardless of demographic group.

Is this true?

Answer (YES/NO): NO